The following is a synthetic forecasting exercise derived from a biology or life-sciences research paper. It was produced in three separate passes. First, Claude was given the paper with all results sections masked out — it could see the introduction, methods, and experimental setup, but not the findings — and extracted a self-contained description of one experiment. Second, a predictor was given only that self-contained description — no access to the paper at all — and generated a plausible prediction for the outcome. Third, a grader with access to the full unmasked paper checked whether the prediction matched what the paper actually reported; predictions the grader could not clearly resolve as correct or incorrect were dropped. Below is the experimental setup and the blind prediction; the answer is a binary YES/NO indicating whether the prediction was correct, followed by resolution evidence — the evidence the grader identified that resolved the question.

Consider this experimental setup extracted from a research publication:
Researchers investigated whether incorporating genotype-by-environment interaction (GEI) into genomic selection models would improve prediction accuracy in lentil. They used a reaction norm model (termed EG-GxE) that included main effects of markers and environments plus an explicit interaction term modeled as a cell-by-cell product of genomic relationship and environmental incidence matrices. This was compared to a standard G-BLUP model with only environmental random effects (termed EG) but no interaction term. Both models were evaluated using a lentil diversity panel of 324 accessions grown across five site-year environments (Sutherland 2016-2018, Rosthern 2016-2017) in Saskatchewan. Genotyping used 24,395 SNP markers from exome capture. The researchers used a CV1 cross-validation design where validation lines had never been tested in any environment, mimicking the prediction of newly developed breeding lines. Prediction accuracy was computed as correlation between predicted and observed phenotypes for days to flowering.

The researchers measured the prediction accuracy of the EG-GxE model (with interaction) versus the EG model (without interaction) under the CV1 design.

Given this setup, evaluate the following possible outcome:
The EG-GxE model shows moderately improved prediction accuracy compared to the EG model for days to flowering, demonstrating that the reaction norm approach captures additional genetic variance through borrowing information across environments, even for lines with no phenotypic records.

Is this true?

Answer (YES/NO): NO